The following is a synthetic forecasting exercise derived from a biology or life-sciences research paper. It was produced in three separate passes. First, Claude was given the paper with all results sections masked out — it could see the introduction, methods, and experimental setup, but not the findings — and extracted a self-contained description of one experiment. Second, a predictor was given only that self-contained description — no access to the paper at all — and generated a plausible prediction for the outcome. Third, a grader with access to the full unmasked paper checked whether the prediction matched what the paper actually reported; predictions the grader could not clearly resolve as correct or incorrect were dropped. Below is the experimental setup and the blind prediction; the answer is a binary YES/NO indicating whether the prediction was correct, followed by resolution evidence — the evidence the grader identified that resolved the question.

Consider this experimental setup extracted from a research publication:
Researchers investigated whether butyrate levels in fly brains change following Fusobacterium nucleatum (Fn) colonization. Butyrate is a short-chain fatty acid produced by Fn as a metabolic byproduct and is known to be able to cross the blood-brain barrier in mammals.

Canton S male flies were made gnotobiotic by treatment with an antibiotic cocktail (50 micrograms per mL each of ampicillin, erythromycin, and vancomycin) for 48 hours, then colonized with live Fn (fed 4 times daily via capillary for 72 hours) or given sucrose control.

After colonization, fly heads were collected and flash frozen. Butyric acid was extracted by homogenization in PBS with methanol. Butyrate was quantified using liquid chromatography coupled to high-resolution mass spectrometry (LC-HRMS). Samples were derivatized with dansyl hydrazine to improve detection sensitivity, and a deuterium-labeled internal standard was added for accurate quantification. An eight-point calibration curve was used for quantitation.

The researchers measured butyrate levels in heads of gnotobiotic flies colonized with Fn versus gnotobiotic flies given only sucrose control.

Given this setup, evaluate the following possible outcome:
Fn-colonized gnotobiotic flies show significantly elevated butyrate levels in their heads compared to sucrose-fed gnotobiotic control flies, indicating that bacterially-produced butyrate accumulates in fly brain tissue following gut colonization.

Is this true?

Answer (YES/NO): NO